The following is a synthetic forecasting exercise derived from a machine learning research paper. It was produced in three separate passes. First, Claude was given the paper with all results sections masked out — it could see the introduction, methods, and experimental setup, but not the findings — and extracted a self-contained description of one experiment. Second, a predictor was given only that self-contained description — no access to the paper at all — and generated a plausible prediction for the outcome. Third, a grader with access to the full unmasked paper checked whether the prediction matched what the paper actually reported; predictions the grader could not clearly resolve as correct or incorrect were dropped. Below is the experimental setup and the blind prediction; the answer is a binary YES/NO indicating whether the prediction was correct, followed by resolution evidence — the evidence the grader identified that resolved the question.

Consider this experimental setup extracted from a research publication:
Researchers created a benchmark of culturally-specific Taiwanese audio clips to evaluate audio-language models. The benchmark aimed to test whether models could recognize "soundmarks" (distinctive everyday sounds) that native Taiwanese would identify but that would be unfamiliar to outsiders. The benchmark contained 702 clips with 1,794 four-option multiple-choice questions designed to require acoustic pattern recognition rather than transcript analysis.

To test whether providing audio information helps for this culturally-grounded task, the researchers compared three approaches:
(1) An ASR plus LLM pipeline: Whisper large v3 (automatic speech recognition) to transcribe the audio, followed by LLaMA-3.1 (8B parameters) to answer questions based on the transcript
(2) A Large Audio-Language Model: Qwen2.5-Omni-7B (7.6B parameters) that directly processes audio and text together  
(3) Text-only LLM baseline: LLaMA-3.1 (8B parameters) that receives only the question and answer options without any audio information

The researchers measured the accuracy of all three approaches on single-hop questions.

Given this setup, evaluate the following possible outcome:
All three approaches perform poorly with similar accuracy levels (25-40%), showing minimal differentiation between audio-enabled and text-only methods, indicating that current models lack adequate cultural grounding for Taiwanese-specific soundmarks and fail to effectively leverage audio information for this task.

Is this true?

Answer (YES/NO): NO